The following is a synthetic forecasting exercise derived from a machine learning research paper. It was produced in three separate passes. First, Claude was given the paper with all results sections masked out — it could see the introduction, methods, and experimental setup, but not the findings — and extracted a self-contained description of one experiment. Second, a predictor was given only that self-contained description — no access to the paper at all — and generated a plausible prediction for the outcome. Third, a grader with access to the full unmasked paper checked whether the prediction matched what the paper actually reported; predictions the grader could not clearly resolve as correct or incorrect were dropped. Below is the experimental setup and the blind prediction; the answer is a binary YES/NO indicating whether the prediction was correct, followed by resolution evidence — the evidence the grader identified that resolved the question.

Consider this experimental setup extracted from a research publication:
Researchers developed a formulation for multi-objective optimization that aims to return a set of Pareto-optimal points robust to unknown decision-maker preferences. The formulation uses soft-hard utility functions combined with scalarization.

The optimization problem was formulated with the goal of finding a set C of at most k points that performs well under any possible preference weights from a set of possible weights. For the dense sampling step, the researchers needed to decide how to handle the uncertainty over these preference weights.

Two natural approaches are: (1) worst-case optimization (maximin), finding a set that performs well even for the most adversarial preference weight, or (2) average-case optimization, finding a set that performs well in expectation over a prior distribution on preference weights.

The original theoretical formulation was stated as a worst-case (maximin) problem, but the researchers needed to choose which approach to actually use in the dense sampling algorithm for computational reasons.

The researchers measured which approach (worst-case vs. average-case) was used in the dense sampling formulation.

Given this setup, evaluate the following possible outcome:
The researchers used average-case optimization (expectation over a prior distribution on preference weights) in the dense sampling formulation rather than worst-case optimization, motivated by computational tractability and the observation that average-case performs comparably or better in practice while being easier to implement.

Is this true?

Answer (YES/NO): YES